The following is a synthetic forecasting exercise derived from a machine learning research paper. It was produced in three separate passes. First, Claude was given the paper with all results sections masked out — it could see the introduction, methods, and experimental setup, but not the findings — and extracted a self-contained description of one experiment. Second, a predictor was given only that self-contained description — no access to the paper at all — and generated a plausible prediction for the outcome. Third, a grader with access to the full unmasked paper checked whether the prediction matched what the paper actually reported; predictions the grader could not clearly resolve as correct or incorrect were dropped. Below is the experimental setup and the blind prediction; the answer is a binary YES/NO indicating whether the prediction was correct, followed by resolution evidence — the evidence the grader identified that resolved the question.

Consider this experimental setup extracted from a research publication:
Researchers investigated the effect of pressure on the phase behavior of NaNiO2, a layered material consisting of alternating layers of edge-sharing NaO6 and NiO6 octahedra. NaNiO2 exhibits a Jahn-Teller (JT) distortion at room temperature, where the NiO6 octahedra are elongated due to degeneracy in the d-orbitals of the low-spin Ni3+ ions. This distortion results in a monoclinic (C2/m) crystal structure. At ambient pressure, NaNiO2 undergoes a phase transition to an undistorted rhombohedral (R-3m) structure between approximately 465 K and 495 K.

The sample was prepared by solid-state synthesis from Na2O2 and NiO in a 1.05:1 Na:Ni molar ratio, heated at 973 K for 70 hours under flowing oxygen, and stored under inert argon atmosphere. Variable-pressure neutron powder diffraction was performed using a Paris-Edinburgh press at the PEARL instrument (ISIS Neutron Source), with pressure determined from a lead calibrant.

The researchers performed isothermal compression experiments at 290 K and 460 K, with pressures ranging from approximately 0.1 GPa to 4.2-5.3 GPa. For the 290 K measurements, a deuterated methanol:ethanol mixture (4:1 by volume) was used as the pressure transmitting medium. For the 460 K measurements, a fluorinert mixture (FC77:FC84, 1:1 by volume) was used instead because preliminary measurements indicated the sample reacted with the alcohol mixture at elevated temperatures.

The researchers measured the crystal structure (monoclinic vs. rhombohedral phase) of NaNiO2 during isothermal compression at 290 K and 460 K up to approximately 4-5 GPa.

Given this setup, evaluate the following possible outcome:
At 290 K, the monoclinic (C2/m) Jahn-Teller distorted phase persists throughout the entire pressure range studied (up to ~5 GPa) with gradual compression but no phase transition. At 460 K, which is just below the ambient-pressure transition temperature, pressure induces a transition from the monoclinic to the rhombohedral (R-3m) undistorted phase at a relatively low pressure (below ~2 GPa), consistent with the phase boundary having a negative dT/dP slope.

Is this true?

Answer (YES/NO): NO